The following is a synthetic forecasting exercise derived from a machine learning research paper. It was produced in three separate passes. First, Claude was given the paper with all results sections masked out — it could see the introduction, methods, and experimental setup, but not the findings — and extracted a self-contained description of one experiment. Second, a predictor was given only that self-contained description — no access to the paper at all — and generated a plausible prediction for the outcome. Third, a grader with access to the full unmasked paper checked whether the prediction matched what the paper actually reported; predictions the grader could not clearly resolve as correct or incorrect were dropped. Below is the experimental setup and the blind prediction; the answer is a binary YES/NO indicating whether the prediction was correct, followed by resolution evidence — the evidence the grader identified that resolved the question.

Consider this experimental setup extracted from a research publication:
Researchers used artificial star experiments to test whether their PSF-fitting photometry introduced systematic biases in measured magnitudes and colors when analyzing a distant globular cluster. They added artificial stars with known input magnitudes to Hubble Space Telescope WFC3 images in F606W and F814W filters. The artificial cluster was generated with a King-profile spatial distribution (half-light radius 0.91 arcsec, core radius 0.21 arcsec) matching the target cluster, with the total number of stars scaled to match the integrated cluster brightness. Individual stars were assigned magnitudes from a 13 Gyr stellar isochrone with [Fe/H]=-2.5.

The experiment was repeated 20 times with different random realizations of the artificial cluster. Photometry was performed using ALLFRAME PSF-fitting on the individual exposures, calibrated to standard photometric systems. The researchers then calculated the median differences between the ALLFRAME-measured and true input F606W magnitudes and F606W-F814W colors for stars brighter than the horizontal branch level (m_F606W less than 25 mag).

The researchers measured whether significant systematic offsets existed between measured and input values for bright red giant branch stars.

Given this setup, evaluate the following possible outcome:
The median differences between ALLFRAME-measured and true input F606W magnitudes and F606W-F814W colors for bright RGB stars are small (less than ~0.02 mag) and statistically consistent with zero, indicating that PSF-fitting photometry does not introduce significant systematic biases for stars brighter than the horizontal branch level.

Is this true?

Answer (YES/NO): NO